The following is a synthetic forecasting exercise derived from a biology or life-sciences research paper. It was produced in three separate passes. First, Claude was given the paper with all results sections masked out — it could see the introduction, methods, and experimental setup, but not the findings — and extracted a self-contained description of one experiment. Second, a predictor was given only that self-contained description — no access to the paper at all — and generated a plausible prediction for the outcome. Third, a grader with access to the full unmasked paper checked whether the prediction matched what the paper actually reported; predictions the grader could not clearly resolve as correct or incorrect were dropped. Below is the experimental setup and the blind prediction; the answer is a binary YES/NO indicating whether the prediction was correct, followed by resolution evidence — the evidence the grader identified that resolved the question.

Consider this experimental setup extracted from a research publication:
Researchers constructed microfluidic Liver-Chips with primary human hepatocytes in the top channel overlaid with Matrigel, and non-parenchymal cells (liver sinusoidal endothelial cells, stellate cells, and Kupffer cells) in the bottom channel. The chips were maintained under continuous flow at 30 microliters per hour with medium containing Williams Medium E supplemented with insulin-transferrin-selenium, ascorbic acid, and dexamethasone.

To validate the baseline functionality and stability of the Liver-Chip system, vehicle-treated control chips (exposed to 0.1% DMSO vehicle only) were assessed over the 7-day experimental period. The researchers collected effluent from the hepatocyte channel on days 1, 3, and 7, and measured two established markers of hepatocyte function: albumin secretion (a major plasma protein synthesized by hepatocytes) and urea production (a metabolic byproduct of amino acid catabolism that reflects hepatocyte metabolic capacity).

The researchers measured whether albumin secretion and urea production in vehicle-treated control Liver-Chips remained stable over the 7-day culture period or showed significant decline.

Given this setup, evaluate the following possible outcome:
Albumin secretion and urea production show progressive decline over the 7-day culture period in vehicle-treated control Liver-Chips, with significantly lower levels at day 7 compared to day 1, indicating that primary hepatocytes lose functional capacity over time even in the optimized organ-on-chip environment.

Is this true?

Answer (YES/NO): NO